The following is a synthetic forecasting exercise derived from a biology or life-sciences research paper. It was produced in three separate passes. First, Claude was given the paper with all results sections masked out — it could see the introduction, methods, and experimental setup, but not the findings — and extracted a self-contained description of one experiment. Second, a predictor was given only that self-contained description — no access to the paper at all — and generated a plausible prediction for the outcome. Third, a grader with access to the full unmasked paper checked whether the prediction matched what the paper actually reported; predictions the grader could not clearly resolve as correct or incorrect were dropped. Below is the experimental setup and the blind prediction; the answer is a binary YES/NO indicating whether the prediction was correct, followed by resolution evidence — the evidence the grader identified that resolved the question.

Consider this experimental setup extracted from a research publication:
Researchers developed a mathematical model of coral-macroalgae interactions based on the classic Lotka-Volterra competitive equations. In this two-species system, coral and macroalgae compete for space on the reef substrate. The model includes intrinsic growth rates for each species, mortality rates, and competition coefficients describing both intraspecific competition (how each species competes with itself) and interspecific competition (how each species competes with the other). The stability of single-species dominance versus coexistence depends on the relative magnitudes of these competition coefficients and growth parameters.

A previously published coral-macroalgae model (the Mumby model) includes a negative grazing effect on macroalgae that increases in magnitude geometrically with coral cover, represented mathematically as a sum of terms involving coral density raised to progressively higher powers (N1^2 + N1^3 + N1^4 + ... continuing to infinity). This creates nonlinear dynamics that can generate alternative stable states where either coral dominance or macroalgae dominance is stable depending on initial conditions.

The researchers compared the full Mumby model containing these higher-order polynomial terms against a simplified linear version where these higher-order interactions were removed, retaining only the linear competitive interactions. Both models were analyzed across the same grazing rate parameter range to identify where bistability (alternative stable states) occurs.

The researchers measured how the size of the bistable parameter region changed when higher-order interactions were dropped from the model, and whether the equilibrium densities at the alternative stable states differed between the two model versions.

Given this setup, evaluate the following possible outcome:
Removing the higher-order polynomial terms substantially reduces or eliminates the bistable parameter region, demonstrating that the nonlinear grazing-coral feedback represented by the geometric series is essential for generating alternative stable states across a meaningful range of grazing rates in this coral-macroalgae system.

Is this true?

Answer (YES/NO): NO